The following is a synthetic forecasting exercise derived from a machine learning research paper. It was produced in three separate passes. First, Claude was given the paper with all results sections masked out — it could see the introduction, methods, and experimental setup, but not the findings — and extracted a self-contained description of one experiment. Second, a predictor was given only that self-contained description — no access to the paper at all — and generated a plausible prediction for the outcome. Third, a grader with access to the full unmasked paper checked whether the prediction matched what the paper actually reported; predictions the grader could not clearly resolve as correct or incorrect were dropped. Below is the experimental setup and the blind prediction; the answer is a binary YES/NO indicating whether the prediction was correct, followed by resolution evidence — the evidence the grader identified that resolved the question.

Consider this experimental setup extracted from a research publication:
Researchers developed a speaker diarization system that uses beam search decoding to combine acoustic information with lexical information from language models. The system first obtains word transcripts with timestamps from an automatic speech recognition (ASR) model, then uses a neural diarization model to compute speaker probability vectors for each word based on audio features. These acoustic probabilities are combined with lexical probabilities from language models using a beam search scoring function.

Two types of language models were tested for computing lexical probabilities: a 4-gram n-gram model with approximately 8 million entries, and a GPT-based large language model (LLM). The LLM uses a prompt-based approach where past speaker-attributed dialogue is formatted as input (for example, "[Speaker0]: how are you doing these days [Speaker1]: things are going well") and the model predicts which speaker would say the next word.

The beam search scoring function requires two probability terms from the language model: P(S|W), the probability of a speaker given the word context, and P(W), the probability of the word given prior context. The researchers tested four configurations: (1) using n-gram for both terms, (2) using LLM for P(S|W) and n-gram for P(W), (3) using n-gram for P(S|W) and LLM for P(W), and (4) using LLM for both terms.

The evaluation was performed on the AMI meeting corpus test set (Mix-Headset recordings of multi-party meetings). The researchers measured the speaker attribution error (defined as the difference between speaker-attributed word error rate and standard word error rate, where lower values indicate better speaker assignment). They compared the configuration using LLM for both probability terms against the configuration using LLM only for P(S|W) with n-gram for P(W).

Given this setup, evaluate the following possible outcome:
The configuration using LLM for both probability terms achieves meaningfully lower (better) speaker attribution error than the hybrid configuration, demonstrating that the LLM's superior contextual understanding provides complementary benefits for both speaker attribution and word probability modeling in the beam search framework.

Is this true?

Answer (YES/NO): NO